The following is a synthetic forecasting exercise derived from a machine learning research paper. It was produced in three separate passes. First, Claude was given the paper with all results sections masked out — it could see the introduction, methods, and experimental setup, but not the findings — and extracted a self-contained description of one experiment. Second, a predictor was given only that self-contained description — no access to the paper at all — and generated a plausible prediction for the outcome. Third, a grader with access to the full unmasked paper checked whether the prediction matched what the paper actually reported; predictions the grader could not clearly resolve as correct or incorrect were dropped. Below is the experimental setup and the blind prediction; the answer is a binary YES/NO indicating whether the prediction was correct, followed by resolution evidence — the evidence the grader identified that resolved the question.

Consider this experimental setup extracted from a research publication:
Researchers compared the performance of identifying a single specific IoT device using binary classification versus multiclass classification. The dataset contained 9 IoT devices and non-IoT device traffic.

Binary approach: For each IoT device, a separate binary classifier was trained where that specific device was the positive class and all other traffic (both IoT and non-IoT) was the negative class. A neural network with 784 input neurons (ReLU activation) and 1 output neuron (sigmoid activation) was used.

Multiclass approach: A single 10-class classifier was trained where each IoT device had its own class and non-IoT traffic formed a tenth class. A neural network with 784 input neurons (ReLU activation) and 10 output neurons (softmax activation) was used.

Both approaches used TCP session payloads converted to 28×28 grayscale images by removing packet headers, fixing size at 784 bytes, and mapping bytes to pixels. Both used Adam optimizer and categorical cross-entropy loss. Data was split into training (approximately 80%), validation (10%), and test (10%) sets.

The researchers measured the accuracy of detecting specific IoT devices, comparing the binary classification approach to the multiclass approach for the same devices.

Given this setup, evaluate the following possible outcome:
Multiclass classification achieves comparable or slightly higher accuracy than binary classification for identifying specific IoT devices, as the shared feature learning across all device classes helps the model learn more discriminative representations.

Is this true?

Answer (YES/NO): NO